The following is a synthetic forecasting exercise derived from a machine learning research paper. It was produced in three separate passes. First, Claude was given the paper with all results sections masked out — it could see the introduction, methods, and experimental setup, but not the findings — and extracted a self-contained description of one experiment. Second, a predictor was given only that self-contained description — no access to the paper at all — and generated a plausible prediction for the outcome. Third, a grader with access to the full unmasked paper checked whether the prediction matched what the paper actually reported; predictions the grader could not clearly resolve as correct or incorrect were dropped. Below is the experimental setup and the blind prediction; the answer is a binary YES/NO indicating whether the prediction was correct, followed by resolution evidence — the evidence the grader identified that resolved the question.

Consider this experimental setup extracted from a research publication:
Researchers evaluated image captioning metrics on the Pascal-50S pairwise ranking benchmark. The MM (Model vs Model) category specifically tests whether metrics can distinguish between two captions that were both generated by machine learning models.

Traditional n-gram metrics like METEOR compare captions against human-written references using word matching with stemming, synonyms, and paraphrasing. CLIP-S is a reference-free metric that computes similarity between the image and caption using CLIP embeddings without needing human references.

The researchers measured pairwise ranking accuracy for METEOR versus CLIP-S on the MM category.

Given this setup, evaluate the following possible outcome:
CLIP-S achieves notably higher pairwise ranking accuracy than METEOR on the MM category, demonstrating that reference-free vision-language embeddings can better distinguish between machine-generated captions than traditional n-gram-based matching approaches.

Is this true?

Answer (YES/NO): YES